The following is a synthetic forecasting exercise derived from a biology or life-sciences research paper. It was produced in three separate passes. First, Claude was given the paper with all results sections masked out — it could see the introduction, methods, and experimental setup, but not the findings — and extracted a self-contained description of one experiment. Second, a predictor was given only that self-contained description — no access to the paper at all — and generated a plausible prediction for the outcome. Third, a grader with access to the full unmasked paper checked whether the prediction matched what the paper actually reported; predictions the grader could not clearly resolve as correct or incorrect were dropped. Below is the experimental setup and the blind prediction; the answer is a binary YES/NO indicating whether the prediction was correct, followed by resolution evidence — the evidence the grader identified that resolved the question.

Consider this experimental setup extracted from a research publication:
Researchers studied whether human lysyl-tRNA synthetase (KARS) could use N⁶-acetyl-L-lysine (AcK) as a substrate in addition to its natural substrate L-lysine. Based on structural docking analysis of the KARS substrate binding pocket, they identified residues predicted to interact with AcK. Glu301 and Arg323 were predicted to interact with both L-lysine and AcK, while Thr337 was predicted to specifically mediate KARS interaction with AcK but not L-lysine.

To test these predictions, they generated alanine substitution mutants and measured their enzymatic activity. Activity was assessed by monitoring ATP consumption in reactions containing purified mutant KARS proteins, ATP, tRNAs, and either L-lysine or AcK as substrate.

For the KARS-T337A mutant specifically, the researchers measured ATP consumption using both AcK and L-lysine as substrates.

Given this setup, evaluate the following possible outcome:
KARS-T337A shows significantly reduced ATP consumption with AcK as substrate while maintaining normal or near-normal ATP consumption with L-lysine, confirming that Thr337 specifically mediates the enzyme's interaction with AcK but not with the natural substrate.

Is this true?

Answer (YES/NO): YES